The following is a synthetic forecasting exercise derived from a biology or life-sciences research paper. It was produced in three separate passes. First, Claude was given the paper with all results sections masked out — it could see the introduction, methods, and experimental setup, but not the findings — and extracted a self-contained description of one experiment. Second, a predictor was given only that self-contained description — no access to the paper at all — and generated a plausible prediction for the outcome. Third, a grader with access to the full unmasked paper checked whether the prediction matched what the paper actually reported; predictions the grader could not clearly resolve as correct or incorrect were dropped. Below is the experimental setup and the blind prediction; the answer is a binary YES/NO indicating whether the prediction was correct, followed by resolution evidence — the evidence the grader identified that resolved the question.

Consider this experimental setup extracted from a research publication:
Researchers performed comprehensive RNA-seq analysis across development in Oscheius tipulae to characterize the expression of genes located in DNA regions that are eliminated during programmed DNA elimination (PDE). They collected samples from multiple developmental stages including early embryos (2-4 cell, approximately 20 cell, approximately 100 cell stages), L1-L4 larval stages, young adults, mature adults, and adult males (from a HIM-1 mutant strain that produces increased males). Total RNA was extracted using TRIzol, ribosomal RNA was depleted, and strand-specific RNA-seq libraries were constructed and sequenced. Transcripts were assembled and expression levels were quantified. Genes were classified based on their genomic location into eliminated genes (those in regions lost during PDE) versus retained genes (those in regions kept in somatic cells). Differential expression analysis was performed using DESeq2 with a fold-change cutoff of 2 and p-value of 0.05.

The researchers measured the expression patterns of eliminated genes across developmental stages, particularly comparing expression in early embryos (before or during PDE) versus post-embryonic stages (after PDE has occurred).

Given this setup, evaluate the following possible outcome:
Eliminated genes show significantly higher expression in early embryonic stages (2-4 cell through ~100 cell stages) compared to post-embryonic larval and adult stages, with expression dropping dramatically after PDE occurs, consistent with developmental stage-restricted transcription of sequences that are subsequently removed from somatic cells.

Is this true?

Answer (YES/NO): NO